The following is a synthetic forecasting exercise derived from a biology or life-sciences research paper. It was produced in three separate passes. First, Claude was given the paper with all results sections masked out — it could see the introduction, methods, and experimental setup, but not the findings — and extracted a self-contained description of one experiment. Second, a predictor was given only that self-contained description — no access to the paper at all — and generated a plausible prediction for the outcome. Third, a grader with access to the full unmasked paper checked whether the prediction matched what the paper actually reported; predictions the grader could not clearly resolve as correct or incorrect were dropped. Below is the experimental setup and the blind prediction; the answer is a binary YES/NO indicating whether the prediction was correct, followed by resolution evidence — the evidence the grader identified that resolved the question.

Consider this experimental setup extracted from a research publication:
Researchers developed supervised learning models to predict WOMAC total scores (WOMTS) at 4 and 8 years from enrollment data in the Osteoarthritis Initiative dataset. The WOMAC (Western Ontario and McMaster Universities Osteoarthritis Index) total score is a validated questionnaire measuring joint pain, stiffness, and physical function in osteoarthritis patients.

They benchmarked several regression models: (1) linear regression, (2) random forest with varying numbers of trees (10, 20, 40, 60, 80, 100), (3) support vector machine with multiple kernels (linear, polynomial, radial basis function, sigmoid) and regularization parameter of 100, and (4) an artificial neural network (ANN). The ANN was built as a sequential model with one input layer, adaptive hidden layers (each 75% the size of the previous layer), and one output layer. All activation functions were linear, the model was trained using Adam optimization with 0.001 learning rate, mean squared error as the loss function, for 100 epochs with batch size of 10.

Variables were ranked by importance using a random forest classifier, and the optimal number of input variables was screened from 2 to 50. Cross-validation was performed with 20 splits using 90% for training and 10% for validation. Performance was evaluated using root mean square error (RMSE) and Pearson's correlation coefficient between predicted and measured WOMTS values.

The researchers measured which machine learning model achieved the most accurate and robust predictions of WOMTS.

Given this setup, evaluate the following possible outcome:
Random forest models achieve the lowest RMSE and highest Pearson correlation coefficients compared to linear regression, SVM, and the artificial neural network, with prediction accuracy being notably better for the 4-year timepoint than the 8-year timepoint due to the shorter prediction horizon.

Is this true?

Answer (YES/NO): NO